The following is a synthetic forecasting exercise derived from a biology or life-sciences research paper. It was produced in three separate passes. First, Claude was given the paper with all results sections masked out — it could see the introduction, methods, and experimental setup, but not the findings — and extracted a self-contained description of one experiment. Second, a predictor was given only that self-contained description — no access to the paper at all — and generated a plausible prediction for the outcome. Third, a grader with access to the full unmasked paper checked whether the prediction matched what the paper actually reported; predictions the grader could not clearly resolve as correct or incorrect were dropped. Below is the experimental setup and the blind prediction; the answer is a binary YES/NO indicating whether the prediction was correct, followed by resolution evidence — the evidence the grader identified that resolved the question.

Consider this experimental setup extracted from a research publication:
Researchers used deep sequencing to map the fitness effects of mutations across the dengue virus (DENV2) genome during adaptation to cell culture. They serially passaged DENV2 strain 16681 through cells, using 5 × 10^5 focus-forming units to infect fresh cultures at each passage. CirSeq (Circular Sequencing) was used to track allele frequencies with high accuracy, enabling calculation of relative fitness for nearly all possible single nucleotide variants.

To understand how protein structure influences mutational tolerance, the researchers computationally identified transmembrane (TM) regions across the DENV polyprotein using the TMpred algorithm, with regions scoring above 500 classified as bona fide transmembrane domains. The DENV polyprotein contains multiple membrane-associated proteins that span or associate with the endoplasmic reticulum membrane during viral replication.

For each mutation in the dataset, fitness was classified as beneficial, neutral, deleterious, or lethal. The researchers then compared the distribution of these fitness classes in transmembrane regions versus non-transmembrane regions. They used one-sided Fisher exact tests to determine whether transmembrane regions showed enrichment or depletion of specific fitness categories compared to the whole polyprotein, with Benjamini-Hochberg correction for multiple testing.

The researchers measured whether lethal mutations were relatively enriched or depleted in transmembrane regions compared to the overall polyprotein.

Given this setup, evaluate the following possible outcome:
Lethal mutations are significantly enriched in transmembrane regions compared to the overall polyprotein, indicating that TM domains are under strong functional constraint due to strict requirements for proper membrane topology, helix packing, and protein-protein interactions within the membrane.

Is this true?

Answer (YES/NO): YES